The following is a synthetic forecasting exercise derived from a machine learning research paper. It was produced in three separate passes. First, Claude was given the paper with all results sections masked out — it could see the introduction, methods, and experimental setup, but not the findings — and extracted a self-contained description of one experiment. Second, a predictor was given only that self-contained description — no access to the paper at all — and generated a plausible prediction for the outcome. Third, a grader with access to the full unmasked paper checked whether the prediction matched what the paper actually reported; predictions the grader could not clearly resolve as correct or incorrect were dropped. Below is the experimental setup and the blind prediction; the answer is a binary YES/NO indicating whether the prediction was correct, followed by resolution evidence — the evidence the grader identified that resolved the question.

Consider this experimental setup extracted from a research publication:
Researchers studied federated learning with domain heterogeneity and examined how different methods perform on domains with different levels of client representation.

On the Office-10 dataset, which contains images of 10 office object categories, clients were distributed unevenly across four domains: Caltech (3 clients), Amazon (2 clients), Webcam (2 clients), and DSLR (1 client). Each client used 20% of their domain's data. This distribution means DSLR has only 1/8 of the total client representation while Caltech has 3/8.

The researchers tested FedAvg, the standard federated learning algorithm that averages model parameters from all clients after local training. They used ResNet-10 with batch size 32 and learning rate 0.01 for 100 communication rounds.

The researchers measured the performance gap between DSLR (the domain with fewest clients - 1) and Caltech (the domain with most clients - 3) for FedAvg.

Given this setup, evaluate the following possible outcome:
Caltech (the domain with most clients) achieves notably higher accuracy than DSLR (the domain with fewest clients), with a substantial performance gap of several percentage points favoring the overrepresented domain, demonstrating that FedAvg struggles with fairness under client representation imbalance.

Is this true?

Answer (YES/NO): YES